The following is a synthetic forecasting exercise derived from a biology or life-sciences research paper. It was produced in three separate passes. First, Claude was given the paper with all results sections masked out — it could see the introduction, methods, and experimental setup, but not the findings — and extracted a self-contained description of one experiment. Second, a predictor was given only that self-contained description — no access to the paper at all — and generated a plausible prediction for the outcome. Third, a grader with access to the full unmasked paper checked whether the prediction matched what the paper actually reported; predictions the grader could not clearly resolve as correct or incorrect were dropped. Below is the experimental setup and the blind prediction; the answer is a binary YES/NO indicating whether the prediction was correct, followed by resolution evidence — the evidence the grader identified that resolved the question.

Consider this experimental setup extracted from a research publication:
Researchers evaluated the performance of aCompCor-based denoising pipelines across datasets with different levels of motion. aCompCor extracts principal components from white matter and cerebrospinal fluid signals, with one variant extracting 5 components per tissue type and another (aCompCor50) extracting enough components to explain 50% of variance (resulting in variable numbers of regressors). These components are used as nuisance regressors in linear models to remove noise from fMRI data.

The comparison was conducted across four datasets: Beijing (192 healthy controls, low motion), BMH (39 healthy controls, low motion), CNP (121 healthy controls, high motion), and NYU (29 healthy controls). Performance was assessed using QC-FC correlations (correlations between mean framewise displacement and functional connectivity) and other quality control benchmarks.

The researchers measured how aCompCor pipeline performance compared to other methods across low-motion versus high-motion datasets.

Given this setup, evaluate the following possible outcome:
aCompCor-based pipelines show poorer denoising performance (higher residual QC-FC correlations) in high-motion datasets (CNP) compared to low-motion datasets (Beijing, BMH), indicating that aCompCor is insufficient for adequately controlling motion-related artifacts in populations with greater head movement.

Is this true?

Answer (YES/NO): YES